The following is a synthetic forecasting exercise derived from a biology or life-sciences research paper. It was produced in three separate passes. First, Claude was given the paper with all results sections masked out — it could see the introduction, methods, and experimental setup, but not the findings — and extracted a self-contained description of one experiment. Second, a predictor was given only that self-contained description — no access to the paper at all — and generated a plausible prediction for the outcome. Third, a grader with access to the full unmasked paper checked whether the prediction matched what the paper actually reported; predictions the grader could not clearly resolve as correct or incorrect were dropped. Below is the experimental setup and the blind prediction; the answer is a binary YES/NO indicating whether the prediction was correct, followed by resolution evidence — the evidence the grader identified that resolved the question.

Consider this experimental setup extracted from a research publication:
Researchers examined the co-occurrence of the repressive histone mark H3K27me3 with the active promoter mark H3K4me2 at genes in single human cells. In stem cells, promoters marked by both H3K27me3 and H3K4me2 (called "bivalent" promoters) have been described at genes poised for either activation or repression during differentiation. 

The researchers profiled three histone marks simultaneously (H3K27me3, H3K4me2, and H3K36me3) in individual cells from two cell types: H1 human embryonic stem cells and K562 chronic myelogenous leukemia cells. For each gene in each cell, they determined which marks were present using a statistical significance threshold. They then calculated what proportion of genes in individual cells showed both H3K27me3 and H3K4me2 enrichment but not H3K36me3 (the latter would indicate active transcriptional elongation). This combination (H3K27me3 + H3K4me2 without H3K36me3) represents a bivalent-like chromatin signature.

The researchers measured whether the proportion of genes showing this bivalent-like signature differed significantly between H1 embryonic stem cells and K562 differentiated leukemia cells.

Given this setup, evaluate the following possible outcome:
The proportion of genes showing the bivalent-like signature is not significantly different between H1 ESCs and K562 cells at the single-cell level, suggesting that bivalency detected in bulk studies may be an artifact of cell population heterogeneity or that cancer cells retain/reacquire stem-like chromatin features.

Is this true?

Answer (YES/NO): NO